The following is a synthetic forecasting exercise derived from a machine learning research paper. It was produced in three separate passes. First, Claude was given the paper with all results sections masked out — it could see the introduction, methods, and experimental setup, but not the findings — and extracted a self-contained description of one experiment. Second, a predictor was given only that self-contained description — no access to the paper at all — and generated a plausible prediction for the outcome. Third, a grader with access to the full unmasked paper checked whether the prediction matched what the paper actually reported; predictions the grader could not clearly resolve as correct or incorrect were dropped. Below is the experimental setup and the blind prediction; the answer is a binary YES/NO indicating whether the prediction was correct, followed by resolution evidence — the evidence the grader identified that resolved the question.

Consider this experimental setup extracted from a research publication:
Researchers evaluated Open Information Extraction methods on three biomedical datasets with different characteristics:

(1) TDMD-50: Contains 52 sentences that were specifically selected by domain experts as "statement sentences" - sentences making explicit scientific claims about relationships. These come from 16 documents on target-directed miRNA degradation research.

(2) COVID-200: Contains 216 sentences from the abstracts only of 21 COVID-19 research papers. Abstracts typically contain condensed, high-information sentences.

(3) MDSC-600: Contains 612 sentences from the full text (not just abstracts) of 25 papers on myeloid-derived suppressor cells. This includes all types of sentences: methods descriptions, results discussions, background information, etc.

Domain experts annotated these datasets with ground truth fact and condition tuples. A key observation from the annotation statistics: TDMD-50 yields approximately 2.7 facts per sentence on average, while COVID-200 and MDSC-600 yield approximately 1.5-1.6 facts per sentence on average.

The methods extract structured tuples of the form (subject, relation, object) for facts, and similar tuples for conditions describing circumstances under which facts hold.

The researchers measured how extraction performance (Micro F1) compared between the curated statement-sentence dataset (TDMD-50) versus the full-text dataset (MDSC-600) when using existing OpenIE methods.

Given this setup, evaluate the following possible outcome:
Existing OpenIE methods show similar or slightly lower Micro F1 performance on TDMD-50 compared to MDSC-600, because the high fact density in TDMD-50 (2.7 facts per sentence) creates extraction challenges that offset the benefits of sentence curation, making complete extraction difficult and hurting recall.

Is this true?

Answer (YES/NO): NO